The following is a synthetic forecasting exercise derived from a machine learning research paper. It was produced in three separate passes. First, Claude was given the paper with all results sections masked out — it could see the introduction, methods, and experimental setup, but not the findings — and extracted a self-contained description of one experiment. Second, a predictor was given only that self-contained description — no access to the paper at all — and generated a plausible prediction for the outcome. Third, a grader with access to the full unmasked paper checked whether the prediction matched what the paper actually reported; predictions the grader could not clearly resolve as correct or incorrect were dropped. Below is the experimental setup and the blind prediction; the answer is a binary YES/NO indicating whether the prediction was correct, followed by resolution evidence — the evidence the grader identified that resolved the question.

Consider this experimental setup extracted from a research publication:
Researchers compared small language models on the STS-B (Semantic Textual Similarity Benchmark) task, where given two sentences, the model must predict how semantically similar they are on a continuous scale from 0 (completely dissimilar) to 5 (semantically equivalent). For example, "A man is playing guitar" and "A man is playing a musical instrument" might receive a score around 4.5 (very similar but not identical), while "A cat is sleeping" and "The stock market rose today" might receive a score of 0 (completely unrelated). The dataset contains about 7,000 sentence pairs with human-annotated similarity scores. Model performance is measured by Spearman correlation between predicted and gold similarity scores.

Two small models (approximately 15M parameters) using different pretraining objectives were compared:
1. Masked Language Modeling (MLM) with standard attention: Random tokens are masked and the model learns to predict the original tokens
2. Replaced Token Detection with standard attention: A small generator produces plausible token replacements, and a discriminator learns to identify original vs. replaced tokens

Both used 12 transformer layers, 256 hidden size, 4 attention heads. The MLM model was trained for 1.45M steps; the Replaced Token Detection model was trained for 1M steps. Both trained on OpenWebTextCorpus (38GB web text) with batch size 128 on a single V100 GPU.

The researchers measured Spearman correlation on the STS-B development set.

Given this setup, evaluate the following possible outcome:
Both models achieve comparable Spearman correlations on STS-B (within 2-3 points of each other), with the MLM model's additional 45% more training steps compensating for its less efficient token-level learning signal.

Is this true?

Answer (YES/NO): YES